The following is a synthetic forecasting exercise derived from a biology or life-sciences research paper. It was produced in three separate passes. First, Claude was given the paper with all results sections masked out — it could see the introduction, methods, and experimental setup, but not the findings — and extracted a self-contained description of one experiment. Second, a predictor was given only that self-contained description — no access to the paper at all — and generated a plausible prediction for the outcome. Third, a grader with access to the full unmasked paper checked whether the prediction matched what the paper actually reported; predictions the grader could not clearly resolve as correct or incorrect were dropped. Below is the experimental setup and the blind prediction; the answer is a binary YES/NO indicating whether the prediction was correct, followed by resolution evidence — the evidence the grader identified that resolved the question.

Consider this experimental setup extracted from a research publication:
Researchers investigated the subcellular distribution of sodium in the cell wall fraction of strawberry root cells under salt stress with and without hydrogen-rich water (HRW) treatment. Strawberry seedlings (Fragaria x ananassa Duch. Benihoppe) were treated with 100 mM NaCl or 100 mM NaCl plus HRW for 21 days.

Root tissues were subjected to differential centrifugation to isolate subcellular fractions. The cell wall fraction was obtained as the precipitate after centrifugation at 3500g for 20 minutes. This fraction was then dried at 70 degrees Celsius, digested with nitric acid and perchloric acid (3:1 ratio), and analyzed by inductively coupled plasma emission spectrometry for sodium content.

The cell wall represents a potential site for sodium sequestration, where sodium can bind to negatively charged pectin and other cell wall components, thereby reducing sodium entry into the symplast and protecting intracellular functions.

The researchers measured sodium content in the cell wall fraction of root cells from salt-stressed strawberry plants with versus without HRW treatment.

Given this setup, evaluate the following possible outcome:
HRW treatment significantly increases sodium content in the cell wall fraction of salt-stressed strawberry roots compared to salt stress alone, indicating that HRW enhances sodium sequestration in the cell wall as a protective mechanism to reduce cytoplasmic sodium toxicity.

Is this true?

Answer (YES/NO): NO